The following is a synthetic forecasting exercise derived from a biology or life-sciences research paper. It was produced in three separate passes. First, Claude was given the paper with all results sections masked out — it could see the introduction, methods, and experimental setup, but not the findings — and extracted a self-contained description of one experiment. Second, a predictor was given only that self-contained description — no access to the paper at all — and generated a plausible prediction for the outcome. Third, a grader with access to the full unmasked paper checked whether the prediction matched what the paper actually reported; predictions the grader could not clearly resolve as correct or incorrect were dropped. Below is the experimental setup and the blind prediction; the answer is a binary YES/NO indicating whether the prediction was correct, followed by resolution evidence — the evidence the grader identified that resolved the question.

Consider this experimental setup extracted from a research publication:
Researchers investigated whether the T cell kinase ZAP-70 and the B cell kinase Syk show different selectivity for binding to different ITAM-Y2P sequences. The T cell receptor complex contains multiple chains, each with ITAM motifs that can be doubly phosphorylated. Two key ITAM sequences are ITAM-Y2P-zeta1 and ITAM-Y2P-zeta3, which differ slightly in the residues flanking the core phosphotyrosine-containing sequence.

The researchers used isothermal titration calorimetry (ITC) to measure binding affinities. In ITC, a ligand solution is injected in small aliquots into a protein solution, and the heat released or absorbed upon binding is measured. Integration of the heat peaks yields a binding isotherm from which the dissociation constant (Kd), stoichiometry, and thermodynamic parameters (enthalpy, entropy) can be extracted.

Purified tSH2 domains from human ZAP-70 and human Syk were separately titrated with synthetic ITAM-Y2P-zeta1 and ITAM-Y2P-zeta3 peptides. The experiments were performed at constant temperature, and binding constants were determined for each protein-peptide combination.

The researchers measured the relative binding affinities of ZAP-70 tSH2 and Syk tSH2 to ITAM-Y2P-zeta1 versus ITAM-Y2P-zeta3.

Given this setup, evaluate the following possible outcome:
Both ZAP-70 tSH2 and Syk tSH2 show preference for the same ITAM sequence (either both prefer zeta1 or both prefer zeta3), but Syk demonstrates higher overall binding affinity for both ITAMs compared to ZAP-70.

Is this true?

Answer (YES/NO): NO